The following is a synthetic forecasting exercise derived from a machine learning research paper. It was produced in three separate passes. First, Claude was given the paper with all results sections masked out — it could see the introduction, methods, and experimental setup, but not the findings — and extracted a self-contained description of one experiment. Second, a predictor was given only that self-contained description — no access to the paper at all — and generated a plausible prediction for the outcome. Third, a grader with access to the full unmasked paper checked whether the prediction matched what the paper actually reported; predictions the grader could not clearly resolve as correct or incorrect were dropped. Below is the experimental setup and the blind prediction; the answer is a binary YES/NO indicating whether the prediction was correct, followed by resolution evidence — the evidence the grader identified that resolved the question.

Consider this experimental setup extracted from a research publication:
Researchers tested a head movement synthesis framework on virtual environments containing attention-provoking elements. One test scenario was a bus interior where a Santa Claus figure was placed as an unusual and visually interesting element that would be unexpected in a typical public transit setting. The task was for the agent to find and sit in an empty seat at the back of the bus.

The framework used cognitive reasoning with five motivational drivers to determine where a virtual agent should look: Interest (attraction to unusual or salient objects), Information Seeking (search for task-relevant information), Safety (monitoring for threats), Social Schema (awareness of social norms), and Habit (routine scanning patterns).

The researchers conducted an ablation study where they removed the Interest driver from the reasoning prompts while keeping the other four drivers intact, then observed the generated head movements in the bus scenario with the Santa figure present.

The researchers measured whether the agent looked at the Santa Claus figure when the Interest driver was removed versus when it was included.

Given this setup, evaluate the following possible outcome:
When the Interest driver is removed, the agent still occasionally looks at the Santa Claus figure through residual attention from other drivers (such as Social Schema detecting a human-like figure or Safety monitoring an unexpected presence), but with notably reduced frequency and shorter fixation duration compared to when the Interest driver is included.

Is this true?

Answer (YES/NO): NO